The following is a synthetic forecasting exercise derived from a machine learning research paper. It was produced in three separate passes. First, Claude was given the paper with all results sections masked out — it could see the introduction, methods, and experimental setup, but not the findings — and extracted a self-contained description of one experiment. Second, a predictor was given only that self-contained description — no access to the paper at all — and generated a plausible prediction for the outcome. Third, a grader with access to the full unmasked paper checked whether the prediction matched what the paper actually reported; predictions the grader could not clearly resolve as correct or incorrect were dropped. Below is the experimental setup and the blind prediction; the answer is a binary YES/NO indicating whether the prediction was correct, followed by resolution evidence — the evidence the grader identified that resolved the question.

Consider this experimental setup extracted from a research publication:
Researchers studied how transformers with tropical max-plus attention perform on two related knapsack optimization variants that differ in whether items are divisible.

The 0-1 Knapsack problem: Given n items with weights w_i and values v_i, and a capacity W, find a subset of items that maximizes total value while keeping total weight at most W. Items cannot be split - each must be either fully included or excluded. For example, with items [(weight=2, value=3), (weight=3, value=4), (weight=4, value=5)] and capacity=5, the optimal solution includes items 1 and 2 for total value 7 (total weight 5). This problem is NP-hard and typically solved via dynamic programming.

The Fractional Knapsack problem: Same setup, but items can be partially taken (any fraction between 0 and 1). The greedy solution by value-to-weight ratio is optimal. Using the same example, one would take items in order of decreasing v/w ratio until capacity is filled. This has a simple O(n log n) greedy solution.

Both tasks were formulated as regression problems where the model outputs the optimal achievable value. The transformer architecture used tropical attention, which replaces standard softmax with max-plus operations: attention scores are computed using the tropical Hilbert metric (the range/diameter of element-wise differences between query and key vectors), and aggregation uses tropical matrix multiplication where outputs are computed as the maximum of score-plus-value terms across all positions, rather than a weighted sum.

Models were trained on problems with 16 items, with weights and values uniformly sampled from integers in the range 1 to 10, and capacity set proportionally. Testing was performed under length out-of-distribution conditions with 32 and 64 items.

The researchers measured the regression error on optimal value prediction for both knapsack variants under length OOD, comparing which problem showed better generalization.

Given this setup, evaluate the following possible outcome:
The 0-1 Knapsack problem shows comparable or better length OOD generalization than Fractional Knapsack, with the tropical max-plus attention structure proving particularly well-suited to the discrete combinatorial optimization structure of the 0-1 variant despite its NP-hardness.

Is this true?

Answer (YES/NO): YES